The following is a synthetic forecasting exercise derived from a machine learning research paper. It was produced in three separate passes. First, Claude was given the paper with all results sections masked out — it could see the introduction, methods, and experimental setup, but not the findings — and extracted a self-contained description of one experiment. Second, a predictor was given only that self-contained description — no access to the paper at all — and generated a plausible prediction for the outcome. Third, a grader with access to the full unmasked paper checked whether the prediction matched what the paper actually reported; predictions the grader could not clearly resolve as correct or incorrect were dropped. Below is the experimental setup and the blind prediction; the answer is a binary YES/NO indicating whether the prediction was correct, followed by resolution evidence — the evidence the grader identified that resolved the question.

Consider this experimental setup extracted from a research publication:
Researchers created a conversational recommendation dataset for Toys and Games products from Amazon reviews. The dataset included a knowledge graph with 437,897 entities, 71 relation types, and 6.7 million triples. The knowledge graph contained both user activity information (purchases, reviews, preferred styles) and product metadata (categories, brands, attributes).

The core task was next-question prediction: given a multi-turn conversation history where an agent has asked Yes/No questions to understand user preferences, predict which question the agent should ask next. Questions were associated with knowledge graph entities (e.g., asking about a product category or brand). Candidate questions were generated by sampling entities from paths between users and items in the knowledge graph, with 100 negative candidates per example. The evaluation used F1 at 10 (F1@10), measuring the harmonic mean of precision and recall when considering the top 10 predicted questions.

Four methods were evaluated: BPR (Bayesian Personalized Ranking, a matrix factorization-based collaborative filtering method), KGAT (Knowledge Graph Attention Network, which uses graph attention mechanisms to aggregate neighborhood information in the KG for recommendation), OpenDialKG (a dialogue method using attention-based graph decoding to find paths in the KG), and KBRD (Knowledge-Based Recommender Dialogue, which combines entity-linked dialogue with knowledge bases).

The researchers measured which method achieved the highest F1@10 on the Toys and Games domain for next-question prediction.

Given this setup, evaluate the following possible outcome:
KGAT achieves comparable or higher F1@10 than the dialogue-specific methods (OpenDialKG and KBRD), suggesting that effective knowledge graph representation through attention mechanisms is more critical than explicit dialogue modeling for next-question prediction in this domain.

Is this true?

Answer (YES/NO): YES